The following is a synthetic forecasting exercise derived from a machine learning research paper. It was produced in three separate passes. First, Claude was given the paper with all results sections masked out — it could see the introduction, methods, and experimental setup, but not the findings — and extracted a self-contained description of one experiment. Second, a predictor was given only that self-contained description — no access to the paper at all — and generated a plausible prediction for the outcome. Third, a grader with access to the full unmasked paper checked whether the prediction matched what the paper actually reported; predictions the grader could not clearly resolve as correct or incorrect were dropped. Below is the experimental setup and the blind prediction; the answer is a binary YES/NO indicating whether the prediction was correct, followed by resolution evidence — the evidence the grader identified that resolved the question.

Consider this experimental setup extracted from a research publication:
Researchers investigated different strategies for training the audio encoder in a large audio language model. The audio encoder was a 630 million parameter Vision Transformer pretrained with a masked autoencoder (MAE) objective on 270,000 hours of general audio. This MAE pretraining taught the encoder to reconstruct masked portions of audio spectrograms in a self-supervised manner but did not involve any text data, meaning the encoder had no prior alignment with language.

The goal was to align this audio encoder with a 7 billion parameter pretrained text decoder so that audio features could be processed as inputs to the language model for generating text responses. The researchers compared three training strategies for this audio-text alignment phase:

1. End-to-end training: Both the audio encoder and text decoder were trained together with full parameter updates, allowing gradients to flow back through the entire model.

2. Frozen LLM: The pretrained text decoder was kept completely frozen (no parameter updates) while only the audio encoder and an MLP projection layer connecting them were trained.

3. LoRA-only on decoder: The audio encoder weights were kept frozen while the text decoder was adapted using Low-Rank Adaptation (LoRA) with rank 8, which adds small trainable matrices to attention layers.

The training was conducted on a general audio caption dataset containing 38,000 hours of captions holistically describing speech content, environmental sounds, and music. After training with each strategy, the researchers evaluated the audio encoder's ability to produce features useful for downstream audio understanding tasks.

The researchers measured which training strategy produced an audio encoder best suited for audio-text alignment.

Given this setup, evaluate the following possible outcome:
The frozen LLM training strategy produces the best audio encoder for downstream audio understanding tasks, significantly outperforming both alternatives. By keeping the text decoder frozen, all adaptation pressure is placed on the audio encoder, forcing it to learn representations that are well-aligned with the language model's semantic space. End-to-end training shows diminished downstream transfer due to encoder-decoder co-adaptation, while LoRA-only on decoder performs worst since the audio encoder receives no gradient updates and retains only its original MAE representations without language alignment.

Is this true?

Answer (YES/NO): NO